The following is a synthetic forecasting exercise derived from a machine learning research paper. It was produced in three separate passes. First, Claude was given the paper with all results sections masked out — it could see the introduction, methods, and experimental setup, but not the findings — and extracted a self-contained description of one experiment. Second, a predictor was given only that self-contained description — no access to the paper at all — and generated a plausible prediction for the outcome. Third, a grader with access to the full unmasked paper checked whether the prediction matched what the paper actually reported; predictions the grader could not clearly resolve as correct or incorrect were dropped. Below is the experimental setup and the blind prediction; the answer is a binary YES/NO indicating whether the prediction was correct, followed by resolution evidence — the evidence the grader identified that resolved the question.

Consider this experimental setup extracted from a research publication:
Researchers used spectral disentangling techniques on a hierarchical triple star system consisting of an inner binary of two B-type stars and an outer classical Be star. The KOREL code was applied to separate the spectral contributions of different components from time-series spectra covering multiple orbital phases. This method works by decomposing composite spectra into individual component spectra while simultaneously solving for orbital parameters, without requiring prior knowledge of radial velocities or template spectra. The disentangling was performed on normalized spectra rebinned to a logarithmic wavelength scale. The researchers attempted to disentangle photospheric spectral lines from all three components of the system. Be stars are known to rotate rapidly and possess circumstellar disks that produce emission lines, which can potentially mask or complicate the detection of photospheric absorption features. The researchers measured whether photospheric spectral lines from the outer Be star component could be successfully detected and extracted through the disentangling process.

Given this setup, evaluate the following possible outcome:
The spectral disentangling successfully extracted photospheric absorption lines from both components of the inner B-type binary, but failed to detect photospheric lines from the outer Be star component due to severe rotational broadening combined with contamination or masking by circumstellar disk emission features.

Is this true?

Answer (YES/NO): YES